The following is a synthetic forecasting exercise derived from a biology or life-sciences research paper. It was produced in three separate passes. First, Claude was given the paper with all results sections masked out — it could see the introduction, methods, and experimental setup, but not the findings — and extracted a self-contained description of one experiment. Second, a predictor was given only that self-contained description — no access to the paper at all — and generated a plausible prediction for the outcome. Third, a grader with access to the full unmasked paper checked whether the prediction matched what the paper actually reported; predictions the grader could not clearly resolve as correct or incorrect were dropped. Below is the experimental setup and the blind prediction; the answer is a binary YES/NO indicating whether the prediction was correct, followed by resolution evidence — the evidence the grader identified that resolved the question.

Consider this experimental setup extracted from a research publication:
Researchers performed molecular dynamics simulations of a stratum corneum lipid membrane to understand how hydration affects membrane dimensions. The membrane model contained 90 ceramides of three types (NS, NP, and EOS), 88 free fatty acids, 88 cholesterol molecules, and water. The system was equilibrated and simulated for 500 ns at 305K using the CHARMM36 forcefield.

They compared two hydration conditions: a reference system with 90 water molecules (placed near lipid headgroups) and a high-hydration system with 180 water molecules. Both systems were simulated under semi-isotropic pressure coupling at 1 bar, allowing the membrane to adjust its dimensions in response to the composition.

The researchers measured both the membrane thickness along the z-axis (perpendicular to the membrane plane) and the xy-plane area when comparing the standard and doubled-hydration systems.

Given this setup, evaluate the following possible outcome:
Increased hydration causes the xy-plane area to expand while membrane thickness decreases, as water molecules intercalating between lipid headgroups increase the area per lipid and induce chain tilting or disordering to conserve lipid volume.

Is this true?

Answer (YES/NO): NO